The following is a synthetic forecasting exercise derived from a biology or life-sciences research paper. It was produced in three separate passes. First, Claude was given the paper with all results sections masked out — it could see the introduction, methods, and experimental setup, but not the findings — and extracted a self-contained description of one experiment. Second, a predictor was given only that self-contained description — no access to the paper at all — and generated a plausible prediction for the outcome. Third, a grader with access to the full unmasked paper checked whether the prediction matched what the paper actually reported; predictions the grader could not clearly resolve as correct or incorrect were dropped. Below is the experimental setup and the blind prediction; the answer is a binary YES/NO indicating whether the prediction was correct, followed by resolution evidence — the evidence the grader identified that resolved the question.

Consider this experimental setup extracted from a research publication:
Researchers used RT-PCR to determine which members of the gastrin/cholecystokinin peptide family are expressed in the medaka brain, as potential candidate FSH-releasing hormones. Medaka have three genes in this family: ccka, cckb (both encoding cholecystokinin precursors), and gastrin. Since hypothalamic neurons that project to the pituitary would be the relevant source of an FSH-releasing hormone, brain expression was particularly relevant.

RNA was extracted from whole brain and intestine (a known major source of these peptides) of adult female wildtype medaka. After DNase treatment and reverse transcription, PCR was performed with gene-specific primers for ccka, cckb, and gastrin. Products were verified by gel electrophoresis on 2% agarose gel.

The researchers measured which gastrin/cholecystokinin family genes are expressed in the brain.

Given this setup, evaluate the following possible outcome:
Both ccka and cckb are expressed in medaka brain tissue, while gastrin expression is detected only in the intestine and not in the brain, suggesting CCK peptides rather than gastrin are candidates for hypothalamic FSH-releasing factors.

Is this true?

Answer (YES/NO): YES